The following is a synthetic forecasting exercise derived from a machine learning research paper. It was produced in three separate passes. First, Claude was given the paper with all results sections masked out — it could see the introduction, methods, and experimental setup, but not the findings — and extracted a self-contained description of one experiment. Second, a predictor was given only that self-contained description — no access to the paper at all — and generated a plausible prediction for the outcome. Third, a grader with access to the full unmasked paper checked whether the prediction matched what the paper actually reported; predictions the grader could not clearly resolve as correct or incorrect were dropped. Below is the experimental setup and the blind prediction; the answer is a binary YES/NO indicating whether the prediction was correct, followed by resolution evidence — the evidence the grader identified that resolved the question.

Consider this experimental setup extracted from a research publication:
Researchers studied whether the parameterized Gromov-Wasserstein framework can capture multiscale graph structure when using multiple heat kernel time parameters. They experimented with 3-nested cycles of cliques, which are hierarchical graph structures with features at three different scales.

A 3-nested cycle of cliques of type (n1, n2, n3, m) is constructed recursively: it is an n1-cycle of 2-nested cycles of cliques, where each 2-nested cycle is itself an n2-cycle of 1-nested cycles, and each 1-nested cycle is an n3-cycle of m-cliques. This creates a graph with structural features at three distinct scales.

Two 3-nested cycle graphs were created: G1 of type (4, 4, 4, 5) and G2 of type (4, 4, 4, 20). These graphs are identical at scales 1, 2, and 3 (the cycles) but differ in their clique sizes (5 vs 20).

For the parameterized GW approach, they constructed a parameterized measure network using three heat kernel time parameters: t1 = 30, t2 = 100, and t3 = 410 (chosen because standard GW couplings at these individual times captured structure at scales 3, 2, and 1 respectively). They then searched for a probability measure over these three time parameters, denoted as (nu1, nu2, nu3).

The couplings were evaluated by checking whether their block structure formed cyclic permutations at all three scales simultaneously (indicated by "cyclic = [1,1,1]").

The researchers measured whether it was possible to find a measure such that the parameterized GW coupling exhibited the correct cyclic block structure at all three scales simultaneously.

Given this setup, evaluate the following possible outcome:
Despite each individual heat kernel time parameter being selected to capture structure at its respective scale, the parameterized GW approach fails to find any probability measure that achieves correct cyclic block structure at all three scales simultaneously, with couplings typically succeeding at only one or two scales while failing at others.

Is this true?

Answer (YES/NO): NO